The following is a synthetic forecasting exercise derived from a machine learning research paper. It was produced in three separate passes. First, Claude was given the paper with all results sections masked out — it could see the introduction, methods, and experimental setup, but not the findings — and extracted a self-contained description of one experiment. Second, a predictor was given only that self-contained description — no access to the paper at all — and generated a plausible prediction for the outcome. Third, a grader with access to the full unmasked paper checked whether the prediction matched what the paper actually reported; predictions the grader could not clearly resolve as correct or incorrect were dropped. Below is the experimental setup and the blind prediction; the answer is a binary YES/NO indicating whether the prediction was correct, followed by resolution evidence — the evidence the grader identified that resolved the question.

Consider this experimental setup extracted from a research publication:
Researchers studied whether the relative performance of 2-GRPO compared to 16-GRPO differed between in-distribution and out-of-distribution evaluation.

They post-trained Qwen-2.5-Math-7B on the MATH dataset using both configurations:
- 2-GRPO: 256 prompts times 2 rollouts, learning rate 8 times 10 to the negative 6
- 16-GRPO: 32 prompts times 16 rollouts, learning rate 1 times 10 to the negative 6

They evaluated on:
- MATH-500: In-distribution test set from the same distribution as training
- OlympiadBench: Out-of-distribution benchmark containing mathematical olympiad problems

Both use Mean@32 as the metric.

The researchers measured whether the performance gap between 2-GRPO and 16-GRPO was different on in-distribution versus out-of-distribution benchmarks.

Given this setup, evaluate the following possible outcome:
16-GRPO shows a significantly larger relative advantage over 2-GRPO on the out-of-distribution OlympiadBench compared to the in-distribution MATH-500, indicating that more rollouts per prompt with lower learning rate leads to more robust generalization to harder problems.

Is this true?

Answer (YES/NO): NO